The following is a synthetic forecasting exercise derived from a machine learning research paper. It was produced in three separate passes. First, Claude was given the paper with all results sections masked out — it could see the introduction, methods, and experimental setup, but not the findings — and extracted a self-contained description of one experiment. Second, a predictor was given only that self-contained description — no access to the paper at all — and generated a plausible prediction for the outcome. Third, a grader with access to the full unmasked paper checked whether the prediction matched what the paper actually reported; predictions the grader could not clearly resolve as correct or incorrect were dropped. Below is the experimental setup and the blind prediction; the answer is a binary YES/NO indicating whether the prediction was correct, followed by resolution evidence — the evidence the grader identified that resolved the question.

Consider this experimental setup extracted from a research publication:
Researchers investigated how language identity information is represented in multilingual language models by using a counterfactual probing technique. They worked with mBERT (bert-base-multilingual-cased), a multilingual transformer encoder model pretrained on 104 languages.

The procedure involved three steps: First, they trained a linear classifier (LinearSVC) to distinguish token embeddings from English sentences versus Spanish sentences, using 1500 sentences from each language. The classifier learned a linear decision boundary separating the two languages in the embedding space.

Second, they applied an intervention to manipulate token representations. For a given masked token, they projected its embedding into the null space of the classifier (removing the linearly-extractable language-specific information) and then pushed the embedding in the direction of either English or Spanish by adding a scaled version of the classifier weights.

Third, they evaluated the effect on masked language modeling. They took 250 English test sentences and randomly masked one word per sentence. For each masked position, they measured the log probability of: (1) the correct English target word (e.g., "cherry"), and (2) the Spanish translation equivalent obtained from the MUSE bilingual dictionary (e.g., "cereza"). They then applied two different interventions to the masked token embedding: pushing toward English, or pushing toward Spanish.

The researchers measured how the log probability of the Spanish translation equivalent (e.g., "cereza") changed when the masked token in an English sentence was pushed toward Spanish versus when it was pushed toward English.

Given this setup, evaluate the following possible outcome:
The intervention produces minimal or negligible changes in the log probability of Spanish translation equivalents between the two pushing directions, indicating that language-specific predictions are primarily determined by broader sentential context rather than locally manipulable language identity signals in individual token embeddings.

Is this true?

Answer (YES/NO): NO